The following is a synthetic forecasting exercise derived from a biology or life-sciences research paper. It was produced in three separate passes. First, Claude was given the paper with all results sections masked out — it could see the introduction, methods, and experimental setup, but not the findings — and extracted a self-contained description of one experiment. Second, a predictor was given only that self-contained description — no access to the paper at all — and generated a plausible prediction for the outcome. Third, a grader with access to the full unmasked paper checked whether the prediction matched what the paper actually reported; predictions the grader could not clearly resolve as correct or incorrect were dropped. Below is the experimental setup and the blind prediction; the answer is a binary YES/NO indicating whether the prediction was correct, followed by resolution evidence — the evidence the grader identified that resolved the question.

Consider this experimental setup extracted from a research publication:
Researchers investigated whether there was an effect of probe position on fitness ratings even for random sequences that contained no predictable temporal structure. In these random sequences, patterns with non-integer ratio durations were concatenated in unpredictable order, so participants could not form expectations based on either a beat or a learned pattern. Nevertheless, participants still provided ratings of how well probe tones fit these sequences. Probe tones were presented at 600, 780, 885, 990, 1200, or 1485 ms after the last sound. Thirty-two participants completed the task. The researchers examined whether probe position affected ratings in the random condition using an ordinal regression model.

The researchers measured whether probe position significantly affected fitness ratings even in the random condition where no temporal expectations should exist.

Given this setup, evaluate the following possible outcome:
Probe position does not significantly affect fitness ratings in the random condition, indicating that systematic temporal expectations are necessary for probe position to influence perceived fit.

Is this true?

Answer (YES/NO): NO